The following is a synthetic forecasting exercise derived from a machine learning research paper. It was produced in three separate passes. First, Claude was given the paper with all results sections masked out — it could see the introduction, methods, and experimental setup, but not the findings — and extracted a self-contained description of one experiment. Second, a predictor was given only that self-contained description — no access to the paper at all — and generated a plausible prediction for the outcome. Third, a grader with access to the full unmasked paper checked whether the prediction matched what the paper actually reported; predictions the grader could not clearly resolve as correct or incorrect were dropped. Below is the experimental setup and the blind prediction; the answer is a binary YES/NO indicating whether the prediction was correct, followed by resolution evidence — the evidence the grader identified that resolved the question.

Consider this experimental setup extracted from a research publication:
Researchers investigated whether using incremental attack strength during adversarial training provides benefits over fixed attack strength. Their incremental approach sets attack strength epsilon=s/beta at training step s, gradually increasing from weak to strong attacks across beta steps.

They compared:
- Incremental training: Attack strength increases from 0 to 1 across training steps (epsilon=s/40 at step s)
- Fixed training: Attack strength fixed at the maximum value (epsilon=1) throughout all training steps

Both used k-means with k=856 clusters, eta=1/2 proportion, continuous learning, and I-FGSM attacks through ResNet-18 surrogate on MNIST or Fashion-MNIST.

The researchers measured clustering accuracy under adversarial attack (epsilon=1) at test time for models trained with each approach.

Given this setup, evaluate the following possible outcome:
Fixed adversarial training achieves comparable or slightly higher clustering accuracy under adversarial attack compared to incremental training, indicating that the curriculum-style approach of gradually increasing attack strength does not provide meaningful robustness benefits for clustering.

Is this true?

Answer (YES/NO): NO